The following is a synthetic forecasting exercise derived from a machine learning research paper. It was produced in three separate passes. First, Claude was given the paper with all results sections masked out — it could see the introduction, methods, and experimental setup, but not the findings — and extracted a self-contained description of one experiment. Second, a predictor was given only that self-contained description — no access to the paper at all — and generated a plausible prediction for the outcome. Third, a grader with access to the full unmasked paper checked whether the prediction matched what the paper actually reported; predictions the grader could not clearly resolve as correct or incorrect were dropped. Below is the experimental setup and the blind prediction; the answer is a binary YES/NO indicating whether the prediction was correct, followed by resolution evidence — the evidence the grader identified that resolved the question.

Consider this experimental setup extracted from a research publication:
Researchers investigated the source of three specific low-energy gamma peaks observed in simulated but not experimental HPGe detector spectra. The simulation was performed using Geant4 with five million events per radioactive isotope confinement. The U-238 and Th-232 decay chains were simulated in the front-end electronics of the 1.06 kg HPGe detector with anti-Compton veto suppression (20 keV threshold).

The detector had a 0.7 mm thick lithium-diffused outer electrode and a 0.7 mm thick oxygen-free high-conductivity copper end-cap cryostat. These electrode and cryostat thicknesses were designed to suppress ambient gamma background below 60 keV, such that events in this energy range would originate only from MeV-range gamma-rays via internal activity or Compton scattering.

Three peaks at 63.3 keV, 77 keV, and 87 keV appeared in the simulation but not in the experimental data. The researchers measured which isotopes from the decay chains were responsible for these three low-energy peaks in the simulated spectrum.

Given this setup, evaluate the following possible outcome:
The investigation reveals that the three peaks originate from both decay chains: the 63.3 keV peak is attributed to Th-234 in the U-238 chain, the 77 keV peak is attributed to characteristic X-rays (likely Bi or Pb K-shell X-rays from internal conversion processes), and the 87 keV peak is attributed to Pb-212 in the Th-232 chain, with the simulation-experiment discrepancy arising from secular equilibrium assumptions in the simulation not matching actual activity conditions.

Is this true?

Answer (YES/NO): NO